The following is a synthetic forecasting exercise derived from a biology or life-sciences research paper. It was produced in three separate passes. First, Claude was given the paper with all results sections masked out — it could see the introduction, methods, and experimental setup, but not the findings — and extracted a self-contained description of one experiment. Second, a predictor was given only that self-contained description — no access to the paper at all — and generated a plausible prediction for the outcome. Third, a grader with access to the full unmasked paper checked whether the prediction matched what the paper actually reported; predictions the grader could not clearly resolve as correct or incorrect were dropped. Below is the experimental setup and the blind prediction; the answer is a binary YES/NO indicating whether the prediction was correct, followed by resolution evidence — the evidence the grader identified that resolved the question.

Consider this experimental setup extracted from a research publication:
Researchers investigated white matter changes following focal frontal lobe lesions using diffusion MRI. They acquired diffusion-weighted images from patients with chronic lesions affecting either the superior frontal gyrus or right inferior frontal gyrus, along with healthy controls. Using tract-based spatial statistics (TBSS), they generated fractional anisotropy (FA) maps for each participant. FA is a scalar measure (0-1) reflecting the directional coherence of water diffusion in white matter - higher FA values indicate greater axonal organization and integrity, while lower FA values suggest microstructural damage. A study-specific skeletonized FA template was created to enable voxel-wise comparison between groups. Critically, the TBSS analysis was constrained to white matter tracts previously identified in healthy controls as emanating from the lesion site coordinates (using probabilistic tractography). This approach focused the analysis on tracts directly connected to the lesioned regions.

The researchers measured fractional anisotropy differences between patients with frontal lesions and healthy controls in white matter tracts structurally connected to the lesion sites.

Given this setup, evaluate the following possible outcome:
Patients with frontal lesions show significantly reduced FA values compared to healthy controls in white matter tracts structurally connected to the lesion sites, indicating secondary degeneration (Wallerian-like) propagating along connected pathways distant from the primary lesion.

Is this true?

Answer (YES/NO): NO